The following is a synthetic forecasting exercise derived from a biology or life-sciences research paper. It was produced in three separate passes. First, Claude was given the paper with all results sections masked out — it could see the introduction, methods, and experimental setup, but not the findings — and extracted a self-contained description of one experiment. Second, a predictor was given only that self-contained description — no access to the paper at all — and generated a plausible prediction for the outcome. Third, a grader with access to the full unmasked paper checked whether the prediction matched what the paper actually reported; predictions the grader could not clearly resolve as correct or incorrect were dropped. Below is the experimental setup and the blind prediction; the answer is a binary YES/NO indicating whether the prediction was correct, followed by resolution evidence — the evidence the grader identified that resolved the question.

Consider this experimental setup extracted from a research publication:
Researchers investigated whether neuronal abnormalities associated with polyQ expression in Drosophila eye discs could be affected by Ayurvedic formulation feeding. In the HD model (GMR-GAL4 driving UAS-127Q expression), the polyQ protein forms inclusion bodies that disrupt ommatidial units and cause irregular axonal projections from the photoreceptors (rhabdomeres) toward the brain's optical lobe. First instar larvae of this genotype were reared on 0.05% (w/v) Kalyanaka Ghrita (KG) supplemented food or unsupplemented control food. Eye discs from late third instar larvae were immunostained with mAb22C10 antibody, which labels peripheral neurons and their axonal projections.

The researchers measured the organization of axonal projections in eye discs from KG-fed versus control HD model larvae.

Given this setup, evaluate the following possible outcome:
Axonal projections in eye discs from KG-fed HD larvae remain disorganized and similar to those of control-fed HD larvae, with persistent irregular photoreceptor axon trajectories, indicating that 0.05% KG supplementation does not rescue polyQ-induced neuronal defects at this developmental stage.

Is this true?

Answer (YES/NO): NO